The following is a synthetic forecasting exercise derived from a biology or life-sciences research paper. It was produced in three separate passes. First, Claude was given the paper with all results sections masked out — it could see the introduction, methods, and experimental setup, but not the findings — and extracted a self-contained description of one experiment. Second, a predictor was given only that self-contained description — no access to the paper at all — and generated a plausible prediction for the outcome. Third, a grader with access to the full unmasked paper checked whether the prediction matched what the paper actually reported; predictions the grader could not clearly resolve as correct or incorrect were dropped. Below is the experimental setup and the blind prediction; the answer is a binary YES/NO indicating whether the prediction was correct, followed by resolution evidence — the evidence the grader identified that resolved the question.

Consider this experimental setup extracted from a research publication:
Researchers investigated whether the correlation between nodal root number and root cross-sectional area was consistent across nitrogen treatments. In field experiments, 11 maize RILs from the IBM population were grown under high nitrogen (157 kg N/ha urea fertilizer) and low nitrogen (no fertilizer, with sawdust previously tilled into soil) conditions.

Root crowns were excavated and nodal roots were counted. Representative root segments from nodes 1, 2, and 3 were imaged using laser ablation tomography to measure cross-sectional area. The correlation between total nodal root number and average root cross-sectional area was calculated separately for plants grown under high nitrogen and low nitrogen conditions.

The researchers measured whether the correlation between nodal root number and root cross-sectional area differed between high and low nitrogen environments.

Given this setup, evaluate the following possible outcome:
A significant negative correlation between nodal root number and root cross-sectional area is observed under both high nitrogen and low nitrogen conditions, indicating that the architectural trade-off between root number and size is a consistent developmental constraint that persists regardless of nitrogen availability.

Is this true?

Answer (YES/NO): YES